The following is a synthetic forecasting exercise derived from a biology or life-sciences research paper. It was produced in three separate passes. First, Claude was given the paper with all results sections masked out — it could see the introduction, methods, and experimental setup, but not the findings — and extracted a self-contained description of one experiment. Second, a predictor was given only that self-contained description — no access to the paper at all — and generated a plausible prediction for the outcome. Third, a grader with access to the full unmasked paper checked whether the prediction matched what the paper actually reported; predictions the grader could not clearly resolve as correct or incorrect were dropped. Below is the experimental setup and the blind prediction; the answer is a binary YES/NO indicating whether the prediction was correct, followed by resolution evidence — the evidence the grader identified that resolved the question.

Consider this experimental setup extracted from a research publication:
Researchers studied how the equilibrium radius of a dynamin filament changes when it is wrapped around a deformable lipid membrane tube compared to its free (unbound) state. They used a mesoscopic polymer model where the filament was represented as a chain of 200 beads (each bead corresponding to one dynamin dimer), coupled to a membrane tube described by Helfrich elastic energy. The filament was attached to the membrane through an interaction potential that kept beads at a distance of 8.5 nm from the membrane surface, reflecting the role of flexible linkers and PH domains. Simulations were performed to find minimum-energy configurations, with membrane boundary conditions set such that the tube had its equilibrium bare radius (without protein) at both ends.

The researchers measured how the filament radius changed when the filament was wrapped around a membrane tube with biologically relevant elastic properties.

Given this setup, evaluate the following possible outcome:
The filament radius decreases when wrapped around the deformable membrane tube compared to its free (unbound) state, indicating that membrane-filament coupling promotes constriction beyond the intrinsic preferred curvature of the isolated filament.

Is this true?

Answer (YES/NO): NO